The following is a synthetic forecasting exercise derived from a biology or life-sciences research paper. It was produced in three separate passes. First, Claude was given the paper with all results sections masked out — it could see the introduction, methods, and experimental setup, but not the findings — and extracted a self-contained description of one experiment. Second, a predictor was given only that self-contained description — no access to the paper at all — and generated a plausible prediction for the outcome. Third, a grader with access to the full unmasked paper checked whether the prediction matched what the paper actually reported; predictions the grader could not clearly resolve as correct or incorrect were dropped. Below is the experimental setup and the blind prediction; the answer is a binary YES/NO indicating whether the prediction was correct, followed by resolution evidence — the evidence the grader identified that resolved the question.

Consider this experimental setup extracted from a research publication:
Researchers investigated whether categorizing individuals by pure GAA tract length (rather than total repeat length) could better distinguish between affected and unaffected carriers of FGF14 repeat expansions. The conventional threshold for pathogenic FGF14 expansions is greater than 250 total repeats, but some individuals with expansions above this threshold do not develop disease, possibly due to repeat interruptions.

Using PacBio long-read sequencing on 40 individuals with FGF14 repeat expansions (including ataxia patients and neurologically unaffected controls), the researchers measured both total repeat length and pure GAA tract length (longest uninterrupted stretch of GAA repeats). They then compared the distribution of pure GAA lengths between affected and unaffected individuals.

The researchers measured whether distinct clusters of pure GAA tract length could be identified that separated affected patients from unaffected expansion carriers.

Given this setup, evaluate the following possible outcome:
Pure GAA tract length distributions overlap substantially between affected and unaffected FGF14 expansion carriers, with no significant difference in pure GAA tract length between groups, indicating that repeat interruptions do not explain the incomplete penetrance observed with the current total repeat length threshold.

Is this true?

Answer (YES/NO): NO